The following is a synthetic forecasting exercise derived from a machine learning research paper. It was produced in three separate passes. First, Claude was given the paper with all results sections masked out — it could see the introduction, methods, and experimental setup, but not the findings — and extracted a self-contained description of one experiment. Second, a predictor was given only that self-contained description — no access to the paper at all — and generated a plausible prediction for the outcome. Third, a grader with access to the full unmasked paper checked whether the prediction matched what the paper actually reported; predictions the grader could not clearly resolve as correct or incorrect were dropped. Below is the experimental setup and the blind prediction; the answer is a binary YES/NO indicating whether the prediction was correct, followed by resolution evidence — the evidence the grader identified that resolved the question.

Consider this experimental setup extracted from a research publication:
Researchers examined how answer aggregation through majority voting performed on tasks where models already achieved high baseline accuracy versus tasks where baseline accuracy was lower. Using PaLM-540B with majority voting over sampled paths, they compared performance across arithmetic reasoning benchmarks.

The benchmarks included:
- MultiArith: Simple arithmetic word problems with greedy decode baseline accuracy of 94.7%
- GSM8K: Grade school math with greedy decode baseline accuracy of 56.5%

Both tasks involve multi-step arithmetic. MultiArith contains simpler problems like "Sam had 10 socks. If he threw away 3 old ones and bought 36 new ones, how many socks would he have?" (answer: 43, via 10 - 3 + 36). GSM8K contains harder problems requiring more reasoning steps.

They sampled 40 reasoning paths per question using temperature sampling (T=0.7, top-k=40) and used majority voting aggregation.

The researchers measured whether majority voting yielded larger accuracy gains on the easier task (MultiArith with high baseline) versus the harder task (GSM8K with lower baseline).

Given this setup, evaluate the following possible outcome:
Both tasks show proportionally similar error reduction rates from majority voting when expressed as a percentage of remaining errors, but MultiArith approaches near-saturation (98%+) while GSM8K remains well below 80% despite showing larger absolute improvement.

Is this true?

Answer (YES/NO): NO